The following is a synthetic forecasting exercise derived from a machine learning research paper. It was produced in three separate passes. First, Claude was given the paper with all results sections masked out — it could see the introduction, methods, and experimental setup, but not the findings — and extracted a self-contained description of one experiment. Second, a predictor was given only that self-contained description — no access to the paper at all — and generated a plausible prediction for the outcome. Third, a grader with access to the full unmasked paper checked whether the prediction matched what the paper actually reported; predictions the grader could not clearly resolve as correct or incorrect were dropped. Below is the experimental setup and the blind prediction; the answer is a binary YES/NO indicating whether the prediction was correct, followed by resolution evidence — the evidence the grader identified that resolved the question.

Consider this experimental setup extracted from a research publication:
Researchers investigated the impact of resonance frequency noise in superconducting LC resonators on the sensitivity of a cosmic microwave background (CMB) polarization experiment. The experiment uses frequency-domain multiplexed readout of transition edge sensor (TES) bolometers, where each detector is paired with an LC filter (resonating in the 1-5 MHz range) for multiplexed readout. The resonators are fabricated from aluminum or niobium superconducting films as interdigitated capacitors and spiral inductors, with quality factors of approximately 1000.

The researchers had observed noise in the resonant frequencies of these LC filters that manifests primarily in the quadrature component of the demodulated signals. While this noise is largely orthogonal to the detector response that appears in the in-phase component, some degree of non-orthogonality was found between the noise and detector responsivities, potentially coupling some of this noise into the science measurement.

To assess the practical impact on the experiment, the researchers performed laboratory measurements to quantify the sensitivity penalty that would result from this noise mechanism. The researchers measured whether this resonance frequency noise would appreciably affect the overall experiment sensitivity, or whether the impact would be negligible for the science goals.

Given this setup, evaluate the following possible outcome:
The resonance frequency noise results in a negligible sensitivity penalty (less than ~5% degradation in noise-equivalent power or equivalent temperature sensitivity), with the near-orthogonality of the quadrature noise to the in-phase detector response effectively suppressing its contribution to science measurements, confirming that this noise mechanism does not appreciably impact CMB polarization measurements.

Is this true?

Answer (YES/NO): YES